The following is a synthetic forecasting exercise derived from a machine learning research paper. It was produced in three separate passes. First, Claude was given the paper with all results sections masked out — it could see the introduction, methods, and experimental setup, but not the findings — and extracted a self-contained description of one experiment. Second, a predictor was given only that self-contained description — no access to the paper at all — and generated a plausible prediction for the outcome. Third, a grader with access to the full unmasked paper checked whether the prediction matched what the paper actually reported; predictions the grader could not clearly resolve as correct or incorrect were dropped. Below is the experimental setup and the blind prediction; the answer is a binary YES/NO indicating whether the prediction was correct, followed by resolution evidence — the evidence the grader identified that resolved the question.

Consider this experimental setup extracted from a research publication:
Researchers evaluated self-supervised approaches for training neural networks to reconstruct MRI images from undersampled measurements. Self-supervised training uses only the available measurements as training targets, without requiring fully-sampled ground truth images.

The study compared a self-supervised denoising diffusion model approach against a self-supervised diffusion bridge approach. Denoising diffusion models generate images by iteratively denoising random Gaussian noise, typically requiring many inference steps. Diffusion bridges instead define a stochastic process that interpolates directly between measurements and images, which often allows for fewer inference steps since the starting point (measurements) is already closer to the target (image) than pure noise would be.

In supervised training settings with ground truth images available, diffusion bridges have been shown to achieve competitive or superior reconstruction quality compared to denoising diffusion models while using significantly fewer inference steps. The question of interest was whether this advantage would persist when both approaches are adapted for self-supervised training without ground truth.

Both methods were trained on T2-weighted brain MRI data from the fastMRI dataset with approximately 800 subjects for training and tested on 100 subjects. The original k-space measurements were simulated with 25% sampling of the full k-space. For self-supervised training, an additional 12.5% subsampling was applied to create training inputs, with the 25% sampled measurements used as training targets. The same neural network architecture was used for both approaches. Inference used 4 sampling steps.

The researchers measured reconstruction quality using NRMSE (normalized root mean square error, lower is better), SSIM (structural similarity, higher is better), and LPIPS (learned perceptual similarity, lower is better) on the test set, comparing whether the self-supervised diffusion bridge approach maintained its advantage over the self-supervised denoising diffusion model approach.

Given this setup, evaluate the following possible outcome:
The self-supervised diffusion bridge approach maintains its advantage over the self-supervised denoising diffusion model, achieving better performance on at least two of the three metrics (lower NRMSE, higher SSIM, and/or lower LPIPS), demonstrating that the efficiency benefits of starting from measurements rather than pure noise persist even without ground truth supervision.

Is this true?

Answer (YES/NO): YES